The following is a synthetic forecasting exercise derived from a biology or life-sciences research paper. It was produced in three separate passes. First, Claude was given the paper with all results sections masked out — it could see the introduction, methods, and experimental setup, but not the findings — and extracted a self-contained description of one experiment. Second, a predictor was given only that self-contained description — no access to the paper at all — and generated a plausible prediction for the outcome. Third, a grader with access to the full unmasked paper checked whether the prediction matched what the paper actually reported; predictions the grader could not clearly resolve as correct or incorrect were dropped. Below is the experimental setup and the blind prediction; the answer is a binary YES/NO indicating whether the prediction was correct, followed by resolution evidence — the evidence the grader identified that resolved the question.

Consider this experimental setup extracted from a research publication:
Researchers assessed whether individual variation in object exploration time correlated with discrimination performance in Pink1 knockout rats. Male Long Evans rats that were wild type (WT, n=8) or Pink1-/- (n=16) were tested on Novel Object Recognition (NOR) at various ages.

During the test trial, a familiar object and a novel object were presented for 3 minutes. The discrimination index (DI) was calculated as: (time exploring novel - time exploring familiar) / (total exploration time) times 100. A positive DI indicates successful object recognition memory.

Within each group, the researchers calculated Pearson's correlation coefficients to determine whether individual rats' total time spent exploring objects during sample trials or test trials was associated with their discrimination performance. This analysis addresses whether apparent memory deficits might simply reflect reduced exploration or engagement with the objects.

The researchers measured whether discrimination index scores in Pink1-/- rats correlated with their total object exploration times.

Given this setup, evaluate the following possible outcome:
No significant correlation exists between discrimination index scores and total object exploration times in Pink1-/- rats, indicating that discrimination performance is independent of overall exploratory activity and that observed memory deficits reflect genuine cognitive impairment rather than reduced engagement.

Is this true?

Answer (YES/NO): YES